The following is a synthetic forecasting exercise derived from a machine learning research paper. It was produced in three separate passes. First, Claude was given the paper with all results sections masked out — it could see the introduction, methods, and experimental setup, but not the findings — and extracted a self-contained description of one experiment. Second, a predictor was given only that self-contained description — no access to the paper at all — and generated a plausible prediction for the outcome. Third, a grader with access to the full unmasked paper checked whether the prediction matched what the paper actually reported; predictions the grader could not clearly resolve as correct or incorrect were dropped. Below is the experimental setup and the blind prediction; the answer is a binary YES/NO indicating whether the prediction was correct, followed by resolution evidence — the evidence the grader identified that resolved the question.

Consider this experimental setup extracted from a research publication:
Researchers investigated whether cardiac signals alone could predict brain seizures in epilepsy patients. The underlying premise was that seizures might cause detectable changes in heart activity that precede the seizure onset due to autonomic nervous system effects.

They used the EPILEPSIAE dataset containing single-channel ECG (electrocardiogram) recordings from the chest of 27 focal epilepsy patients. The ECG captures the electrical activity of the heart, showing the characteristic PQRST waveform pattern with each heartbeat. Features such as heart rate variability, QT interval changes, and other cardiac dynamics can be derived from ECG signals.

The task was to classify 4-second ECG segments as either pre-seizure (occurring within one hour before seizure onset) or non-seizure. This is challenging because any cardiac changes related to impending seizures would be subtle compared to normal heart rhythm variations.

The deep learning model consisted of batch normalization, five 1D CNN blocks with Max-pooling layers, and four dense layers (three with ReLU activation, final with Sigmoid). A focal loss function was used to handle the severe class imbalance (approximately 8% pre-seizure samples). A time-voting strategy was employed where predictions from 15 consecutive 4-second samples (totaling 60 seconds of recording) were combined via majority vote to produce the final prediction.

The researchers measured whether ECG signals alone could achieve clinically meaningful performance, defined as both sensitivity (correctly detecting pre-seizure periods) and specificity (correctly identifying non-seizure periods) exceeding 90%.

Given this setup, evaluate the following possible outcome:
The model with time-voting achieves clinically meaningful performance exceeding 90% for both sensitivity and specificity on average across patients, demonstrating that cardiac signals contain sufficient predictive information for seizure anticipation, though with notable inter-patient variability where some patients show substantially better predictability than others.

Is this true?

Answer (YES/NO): YES